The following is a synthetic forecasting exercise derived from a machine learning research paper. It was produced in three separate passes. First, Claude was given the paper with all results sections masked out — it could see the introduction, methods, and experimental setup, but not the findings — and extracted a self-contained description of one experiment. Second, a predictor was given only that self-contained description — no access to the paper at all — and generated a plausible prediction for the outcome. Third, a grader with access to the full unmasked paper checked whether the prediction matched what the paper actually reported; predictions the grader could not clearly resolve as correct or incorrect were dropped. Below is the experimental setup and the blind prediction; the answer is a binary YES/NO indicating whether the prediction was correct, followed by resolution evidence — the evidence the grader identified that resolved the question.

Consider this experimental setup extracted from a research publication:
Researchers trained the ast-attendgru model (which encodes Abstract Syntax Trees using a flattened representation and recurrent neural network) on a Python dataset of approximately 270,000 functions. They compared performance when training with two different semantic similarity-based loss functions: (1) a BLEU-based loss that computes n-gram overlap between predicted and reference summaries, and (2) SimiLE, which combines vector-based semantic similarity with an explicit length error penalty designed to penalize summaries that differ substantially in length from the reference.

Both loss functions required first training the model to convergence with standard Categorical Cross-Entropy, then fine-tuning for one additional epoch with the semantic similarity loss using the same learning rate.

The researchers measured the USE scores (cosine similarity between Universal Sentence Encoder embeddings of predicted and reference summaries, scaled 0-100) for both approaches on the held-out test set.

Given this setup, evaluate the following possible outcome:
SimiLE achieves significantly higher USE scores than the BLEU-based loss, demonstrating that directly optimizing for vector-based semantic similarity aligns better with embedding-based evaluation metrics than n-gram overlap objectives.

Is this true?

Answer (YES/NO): NO